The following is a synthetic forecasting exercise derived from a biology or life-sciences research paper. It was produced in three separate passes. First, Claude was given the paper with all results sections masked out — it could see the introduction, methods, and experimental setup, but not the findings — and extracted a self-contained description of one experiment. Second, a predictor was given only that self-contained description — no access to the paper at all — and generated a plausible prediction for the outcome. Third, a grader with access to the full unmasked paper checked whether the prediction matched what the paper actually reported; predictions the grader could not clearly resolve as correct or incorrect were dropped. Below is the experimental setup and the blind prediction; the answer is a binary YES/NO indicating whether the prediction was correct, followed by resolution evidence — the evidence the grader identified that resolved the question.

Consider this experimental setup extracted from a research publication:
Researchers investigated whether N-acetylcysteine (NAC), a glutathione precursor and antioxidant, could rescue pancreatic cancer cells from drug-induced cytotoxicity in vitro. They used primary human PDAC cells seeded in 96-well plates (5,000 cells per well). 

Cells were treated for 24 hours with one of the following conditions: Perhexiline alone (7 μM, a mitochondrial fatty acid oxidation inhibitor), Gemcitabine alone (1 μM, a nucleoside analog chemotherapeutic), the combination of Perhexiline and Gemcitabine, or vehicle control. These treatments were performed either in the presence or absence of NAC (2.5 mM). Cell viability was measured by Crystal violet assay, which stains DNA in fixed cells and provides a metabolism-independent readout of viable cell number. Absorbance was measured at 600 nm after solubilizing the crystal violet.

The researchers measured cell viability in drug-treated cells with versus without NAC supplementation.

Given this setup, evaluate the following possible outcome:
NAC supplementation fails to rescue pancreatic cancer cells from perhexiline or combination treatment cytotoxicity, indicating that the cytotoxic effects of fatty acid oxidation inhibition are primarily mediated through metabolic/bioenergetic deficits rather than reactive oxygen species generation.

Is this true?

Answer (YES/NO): NO